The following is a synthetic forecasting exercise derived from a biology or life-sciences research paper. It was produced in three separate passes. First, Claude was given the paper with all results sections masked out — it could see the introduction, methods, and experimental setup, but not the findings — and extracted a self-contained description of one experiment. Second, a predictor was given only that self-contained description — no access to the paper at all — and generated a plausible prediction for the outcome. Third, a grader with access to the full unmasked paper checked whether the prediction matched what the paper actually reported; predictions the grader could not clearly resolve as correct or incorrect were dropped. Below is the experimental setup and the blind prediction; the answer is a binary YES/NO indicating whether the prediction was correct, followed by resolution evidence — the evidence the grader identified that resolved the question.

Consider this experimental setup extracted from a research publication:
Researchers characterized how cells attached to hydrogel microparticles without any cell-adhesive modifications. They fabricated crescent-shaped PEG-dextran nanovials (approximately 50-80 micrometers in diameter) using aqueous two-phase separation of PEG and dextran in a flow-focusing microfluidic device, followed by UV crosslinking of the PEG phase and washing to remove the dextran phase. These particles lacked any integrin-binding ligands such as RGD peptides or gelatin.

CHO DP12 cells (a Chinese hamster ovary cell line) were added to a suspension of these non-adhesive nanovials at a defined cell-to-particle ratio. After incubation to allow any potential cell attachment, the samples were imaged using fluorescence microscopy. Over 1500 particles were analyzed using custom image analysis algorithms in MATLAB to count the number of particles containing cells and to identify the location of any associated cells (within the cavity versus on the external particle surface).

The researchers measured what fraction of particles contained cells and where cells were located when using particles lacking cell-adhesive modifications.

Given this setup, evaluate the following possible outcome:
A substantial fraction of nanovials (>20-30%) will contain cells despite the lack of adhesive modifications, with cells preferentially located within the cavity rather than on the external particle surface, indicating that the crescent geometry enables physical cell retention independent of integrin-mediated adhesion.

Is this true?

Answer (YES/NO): NO